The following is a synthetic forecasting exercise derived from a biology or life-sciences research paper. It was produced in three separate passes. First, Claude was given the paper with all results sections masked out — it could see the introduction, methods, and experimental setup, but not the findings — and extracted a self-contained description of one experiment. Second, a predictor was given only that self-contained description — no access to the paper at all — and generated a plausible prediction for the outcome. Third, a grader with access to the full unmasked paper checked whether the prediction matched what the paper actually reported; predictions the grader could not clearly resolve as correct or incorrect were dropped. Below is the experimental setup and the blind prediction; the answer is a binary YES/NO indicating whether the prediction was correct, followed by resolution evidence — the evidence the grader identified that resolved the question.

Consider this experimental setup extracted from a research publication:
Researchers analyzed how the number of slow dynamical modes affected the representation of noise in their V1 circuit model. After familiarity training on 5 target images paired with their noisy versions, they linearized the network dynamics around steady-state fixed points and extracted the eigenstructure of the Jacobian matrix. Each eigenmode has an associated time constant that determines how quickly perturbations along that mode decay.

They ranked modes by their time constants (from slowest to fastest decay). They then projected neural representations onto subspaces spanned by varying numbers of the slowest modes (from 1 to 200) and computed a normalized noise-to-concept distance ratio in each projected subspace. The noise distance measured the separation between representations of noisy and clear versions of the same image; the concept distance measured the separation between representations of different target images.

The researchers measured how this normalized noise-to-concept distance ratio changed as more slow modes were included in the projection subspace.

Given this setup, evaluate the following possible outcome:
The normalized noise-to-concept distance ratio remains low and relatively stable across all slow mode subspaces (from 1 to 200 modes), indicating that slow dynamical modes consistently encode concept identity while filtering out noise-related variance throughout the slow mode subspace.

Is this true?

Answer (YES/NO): NO